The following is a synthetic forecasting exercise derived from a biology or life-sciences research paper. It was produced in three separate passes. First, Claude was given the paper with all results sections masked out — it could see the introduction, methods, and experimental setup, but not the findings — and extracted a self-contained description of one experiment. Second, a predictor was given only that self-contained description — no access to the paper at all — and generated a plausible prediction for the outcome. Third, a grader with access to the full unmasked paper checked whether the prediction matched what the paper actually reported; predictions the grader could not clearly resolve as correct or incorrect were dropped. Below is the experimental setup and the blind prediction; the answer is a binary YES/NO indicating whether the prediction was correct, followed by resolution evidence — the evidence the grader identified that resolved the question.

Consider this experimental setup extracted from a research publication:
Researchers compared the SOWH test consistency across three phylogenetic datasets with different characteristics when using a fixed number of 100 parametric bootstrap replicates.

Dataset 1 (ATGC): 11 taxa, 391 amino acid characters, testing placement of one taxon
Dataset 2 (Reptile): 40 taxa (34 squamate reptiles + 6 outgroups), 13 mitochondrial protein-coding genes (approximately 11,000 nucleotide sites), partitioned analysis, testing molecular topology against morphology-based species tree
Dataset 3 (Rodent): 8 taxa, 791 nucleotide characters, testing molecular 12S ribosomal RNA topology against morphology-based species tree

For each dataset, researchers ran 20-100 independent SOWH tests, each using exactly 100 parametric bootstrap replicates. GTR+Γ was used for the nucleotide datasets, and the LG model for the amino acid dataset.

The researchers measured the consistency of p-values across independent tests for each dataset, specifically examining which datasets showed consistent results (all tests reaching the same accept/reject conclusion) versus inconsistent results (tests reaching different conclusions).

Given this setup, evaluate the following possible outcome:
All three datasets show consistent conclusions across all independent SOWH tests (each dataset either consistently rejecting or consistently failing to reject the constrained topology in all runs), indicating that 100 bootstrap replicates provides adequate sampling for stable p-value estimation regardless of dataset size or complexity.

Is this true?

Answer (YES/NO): NO